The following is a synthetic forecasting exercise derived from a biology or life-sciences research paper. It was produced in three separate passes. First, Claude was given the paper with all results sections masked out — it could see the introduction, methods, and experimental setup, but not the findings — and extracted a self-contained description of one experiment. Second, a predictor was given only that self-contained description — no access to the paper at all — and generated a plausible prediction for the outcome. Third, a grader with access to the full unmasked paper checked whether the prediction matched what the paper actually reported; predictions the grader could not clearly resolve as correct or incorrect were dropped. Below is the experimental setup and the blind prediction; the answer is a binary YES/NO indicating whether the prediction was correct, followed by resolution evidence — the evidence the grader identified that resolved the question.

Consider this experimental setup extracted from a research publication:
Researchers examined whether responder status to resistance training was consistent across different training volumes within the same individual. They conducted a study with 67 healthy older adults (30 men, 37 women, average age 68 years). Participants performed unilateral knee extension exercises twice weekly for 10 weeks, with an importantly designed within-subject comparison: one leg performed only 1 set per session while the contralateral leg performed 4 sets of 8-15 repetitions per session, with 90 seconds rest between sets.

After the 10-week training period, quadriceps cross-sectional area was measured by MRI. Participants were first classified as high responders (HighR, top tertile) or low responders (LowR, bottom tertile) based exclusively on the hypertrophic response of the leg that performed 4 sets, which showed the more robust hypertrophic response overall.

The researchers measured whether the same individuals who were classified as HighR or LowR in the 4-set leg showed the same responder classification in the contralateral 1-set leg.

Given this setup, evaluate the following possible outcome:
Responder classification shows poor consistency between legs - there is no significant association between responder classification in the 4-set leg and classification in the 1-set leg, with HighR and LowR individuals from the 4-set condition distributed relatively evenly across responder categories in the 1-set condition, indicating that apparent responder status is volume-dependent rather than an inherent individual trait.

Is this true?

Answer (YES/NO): NO